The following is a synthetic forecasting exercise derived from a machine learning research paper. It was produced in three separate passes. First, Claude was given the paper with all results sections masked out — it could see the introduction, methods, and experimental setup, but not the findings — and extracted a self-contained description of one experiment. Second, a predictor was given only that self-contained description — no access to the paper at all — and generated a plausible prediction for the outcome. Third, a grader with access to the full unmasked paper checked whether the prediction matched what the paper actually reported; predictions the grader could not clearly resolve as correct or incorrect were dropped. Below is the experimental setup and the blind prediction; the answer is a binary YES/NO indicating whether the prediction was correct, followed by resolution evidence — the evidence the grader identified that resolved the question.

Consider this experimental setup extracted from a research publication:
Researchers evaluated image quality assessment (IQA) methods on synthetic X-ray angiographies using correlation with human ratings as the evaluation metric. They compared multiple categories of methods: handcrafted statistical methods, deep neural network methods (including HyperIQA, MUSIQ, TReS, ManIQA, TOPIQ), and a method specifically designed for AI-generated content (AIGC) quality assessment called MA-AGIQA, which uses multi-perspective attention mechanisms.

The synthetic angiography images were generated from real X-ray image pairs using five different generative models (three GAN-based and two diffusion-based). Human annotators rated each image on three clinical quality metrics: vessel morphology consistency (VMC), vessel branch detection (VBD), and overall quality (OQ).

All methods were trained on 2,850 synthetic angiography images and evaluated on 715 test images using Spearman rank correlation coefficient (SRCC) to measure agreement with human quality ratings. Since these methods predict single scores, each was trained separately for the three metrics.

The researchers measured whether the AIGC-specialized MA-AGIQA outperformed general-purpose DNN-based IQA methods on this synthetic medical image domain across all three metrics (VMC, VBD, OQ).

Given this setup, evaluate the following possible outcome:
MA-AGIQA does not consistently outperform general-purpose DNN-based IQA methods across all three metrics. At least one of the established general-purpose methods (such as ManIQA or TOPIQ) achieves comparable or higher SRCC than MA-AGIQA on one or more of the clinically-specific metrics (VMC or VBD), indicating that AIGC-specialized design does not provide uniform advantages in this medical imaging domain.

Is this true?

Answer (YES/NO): NO